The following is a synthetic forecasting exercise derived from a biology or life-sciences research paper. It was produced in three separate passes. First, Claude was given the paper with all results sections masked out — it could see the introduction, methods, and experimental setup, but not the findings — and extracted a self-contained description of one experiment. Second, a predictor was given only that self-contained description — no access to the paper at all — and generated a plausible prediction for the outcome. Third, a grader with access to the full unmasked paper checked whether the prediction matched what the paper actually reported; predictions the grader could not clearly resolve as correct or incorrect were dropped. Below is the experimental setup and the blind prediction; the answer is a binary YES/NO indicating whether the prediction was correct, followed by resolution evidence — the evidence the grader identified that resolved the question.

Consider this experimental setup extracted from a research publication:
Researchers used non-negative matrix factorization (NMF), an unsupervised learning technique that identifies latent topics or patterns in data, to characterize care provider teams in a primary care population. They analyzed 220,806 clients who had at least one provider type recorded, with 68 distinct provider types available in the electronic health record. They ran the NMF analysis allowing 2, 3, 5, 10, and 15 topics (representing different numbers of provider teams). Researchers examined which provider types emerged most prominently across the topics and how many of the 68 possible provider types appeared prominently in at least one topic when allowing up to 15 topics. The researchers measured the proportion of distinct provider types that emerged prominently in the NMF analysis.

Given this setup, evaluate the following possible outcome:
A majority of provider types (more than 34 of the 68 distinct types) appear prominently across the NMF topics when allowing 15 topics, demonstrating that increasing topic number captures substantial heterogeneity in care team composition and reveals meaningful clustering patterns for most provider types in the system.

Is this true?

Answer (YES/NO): NO